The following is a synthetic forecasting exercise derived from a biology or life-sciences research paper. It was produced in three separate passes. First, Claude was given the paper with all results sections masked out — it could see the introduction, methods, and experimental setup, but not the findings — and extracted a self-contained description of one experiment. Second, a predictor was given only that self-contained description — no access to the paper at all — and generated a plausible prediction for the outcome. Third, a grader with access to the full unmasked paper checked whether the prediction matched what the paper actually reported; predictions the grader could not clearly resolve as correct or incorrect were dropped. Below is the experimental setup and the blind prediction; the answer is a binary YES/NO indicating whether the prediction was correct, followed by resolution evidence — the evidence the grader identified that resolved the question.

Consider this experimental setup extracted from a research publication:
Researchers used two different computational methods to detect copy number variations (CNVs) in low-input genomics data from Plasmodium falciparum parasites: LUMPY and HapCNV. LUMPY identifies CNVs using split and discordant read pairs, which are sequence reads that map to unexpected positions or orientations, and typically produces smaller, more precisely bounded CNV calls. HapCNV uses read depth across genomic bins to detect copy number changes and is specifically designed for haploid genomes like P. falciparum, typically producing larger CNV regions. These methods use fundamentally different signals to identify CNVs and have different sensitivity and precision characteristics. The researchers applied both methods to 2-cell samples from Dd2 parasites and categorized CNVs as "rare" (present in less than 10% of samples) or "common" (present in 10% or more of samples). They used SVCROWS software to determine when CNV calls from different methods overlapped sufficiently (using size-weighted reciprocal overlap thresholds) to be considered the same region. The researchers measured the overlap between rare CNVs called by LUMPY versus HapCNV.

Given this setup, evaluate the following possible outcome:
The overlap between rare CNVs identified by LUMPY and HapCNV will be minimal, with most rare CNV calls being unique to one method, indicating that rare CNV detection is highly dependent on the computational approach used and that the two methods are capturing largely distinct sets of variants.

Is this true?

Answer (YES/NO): YES